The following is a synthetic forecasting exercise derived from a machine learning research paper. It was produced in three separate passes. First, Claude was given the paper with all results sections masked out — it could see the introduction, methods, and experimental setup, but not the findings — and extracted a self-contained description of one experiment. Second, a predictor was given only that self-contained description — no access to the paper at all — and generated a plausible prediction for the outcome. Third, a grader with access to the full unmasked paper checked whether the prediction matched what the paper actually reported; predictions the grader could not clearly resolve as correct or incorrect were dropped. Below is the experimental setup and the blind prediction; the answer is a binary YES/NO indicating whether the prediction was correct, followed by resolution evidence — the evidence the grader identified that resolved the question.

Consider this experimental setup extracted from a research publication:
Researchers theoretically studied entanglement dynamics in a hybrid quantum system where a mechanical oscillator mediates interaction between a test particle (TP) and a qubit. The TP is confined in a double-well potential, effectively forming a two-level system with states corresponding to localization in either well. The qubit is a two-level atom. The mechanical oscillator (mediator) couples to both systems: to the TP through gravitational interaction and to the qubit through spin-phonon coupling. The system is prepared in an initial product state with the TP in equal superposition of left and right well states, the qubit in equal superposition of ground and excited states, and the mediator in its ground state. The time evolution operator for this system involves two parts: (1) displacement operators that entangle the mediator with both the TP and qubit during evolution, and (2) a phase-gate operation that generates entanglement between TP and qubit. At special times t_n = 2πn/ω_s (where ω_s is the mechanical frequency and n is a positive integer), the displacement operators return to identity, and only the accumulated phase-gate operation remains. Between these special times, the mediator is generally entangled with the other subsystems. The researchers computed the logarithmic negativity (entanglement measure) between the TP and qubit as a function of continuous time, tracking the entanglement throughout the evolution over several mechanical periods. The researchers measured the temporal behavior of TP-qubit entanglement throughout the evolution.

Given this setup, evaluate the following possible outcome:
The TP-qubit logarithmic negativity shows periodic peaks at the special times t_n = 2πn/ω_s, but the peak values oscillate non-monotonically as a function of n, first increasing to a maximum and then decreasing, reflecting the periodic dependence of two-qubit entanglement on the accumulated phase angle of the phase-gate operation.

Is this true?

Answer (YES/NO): YES